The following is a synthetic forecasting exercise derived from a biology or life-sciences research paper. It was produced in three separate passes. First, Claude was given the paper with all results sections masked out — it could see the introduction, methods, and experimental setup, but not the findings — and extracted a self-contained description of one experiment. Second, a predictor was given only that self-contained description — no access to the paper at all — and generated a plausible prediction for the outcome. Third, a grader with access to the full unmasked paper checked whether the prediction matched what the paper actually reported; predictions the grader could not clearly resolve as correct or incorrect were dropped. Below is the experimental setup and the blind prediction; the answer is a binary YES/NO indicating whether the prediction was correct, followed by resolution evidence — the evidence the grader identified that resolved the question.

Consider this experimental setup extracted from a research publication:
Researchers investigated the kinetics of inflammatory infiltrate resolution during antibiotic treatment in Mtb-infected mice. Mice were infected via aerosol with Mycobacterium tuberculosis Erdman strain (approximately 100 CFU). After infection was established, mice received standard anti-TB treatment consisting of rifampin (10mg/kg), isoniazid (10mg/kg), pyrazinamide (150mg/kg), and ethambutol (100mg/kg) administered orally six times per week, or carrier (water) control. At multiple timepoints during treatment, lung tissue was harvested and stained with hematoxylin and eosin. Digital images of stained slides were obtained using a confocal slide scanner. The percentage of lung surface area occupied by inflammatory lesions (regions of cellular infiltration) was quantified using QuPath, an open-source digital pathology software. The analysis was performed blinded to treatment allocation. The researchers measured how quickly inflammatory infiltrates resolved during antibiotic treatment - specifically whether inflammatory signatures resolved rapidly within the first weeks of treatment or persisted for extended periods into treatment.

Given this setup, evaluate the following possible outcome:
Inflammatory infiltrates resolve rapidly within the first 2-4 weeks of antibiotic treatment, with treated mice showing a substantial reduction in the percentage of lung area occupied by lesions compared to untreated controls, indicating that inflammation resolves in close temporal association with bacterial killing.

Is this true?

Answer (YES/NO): NO